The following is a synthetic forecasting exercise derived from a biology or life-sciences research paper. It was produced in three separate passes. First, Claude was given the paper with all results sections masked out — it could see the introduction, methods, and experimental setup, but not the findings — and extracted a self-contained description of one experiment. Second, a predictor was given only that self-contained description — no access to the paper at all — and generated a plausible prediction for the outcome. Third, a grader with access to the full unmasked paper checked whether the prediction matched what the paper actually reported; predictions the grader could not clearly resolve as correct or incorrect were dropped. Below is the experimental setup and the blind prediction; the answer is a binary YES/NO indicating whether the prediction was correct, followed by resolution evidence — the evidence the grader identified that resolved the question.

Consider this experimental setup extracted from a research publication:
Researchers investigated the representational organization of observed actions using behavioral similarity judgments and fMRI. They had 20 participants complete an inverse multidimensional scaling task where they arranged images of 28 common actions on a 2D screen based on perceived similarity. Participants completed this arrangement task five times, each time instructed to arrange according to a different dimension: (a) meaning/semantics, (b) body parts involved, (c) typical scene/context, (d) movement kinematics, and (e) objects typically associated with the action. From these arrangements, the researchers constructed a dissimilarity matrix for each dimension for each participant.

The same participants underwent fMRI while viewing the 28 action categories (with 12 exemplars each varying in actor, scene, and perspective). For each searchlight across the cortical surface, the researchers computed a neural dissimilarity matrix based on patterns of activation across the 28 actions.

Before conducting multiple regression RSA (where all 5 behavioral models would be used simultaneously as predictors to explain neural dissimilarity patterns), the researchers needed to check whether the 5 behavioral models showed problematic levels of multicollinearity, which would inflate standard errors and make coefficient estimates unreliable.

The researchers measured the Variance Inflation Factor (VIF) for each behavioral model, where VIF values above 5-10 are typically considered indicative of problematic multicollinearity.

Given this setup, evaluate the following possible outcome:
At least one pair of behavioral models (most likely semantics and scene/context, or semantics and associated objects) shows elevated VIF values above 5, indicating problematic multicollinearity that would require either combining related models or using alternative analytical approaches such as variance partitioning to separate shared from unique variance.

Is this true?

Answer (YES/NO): NO